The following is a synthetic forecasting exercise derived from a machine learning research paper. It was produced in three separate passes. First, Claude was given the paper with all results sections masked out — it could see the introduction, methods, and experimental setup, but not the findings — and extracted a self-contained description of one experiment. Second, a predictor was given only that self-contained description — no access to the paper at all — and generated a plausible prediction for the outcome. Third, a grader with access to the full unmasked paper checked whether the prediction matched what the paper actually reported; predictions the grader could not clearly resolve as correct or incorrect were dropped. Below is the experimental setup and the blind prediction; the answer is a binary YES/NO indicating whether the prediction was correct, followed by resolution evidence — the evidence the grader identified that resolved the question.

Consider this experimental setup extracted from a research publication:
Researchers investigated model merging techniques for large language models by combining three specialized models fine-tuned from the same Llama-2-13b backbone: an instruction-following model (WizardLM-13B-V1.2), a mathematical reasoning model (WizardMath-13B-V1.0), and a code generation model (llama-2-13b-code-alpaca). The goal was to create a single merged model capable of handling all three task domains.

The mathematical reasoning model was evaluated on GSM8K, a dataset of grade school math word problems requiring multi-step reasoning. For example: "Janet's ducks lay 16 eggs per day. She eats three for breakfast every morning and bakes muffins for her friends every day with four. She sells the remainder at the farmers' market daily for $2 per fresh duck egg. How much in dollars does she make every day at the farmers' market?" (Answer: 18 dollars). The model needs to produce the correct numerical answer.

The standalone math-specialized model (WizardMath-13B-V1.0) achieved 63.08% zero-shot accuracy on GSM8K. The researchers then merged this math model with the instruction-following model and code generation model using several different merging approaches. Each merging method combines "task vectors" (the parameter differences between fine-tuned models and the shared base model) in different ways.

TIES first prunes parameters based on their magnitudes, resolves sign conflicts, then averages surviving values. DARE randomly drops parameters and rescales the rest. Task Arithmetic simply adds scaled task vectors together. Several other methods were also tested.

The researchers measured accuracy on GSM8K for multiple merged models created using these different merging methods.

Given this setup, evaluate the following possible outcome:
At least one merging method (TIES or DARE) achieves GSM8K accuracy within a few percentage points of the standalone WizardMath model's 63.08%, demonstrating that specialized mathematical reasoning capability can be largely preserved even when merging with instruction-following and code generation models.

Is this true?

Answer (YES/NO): YES